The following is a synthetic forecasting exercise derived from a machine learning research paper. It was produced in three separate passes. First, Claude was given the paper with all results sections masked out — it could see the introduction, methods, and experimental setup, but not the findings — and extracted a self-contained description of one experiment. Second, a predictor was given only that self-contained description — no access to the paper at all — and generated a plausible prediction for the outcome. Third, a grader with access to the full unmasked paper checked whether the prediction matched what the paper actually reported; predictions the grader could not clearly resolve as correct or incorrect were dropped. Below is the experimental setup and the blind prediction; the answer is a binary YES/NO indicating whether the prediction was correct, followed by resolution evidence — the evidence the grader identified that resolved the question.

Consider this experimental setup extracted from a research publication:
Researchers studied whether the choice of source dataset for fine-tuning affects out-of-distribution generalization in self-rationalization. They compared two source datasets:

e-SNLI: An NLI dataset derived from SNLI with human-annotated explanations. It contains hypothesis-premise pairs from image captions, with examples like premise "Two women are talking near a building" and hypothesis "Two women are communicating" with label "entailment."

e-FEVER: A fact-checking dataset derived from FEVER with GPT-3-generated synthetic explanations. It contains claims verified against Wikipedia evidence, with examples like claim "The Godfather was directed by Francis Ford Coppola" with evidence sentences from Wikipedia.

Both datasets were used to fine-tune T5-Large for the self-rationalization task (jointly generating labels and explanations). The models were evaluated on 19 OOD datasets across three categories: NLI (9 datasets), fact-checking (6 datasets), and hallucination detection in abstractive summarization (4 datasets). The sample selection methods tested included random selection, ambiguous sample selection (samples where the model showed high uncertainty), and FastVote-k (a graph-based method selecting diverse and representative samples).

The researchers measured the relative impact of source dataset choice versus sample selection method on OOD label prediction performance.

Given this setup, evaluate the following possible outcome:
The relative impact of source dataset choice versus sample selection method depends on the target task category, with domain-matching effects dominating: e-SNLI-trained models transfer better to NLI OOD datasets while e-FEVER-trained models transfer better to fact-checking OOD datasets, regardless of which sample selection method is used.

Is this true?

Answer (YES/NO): NO